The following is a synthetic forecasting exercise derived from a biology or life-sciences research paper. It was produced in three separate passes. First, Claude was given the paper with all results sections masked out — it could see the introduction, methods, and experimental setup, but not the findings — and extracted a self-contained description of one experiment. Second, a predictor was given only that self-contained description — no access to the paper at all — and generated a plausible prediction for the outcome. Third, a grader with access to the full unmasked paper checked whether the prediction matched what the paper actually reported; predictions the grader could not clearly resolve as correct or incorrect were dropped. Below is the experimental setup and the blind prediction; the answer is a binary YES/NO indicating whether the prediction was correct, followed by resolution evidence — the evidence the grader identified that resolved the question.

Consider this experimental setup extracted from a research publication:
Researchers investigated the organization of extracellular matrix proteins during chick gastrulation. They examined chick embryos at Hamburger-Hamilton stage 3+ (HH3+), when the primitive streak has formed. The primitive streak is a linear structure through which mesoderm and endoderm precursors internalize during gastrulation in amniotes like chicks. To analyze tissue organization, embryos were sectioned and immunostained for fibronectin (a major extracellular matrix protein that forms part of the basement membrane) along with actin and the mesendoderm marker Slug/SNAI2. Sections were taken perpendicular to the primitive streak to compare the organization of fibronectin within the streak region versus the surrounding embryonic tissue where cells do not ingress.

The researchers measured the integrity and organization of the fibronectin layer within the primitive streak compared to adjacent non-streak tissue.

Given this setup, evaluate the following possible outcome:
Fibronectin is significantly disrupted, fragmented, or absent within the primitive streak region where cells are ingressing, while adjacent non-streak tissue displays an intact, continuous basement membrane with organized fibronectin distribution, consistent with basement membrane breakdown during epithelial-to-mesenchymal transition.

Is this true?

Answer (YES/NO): YES